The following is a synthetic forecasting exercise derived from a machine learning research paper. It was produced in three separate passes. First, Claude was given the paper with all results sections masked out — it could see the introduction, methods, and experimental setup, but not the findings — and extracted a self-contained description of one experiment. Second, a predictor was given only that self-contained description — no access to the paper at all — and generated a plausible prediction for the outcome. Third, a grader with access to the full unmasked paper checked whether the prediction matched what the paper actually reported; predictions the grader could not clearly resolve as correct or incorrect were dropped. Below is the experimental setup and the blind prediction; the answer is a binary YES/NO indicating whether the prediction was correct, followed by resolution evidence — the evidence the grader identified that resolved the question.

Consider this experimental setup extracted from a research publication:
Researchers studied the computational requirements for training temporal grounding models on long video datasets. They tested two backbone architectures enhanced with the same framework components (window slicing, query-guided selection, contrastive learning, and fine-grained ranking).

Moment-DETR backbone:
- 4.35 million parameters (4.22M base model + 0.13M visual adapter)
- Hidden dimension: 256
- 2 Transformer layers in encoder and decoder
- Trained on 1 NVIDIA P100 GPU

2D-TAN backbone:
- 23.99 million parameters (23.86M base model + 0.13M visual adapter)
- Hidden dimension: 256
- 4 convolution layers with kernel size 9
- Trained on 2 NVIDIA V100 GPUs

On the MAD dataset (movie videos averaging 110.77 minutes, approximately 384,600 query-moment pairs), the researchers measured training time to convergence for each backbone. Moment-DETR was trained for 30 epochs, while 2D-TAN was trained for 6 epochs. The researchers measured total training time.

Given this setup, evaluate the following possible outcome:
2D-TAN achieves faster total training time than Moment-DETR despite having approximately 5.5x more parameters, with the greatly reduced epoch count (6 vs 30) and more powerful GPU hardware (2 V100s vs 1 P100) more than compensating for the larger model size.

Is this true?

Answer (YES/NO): NO